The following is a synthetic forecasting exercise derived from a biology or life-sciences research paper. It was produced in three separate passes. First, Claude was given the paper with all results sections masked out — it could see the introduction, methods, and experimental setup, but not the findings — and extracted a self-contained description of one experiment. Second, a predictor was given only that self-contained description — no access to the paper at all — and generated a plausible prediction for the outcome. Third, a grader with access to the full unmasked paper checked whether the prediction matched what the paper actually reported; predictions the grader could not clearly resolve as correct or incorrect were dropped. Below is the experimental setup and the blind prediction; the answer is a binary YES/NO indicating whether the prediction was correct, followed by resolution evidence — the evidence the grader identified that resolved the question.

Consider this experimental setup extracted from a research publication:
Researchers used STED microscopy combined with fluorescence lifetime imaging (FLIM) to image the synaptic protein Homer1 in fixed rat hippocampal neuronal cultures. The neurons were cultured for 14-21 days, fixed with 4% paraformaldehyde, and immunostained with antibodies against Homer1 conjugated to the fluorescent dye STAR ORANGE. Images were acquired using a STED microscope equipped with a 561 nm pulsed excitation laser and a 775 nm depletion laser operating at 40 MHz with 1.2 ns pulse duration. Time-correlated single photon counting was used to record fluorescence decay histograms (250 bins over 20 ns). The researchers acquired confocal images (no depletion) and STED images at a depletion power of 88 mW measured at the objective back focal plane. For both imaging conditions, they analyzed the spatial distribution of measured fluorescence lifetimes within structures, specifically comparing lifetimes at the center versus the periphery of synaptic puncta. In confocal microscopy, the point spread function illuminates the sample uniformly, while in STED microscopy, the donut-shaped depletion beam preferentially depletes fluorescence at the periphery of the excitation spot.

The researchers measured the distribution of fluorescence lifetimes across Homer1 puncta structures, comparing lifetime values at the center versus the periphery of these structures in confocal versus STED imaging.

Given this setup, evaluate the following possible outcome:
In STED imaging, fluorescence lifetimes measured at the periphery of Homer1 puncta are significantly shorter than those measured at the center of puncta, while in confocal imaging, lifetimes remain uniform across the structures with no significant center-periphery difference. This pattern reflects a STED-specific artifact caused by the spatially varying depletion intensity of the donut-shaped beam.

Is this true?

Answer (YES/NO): YES